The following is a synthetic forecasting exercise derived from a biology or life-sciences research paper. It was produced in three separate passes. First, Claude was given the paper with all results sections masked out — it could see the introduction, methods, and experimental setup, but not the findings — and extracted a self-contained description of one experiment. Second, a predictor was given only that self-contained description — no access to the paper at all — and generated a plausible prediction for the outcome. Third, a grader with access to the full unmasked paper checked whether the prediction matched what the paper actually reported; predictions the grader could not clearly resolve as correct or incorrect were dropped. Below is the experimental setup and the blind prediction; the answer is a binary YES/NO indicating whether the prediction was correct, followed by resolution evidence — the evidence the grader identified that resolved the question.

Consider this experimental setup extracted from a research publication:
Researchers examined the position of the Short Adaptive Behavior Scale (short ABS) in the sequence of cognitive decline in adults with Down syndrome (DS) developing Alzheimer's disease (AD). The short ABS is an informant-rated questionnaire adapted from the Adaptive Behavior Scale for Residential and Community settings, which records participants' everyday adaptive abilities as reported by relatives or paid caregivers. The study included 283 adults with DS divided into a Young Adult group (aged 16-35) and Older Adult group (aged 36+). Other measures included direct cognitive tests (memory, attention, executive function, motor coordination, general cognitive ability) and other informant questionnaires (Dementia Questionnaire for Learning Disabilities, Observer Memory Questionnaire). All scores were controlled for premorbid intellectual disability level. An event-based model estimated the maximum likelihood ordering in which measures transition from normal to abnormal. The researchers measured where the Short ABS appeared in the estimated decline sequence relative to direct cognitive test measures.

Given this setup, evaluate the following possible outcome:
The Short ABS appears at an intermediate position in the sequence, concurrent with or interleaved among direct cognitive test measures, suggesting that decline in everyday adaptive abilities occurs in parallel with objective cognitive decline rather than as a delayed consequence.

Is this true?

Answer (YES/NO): NO